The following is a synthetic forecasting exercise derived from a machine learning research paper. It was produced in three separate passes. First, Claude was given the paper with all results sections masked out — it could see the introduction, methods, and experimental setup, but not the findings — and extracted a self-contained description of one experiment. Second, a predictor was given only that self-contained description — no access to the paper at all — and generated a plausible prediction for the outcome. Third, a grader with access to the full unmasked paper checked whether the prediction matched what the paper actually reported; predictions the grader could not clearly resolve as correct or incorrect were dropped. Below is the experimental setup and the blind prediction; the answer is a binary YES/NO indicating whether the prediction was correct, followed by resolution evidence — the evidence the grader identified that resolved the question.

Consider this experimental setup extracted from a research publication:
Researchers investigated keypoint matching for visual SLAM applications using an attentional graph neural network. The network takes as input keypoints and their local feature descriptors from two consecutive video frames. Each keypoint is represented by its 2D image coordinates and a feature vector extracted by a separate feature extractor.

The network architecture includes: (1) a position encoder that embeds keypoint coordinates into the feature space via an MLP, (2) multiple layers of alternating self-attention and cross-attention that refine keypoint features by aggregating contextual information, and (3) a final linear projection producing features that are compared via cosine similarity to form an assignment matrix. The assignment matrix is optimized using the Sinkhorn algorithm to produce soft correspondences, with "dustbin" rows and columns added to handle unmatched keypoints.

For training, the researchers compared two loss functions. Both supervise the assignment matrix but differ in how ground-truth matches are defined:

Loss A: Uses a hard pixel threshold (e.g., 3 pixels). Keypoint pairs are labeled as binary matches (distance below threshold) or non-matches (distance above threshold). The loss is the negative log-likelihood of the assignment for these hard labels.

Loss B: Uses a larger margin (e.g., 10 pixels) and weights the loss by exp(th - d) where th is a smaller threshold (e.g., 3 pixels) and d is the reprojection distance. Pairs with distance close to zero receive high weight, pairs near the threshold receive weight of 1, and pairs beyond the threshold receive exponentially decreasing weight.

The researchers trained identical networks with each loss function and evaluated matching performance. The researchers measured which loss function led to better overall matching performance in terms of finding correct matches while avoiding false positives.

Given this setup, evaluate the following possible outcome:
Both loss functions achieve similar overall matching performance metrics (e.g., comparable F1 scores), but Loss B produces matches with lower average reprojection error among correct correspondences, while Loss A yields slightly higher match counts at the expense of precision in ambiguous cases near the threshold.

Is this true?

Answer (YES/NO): NO